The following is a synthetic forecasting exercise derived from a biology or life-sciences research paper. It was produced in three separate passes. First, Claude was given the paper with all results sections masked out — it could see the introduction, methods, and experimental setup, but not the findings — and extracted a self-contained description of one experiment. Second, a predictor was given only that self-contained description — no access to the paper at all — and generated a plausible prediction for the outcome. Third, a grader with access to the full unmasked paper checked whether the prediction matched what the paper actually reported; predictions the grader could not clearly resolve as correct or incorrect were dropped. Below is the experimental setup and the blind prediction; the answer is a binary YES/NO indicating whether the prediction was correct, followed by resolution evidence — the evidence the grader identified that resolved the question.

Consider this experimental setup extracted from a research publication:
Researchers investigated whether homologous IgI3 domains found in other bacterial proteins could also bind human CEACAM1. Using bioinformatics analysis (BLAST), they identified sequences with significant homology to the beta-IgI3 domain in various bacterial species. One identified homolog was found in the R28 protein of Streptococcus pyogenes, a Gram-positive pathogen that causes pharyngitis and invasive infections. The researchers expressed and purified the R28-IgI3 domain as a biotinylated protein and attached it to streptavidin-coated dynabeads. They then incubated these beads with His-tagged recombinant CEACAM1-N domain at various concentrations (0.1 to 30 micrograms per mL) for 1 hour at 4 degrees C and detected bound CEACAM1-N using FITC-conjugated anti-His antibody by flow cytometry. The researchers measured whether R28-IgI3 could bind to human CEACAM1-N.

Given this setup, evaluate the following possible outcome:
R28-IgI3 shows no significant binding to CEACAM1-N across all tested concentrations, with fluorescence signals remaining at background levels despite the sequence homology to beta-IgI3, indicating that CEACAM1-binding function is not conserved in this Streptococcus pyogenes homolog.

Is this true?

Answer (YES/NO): NO